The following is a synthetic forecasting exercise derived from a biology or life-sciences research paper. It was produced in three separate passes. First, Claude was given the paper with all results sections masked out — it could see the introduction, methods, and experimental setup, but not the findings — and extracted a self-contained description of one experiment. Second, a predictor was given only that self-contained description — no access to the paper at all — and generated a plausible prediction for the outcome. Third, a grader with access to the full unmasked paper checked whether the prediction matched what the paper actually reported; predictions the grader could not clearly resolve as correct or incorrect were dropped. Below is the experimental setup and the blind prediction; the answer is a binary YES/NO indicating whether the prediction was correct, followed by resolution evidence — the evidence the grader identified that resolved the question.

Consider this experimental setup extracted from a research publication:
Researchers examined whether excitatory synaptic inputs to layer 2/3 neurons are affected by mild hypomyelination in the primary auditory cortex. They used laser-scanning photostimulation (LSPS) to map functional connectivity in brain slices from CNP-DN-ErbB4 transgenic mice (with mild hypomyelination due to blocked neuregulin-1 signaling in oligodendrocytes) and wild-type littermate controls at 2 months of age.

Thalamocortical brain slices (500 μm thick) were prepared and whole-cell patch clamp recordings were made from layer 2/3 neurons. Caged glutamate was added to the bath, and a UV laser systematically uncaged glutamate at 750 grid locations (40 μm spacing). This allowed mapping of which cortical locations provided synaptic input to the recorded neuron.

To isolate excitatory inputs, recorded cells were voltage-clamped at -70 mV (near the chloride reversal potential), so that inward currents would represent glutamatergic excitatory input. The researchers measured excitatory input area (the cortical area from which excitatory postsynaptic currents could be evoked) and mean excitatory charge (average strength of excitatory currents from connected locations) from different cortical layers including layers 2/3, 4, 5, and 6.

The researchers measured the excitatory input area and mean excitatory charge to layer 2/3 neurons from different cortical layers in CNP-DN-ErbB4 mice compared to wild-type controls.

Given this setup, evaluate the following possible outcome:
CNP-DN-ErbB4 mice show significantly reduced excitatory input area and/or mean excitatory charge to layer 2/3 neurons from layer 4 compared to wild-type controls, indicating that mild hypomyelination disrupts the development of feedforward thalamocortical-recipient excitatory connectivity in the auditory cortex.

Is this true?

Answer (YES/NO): NO